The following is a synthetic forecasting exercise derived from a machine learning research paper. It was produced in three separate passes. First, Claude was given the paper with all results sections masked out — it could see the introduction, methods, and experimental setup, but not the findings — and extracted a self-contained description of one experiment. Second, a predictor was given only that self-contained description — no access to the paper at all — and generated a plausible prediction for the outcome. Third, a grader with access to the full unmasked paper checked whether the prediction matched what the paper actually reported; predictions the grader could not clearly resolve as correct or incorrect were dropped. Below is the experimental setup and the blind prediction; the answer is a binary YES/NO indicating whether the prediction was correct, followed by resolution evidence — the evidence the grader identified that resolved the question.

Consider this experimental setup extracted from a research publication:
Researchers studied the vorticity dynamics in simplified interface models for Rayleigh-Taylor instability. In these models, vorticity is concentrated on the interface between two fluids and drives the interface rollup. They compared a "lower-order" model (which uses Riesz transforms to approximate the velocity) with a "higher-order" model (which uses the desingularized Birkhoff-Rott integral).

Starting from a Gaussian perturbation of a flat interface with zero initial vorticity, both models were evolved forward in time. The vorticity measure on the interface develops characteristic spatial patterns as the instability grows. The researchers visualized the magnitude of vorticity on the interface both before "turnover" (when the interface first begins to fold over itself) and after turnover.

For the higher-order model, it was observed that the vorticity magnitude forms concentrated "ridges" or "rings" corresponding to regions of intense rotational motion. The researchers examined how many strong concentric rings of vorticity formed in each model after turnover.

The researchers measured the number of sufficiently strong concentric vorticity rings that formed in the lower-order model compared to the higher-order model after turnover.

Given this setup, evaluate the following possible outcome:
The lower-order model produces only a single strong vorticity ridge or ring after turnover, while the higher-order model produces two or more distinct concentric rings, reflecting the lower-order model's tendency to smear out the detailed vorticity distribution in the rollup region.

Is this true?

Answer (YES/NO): YES